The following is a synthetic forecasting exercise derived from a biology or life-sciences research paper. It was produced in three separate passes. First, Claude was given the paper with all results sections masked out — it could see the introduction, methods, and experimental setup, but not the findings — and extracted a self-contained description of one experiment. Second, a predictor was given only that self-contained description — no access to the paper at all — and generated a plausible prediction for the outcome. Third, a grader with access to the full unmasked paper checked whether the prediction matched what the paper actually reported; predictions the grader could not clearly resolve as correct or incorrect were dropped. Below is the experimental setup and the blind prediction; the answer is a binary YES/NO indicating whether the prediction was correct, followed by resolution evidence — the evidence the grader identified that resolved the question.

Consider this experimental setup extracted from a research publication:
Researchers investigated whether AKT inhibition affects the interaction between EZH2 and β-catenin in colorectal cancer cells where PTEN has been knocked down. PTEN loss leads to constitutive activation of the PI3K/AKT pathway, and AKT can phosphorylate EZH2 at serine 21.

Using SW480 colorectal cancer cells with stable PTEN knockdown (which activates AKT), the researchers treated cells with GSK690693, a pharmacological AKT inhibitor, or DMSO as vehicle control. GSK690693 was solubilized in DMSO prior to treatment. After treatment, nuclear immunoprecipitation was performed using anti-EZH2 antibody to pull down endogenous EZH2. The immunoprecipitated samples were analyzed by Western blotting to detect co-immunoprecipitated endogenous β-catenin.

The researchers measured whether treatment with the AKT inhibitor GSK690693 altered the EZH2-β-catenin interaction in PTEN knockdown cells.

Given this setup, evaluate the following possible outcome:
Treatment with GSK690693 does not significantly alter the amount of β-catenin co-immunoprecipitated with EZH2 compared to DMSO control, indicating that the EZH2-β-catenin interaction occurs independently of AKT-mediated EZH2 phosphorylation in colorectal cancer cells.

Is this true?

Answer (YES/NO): NO